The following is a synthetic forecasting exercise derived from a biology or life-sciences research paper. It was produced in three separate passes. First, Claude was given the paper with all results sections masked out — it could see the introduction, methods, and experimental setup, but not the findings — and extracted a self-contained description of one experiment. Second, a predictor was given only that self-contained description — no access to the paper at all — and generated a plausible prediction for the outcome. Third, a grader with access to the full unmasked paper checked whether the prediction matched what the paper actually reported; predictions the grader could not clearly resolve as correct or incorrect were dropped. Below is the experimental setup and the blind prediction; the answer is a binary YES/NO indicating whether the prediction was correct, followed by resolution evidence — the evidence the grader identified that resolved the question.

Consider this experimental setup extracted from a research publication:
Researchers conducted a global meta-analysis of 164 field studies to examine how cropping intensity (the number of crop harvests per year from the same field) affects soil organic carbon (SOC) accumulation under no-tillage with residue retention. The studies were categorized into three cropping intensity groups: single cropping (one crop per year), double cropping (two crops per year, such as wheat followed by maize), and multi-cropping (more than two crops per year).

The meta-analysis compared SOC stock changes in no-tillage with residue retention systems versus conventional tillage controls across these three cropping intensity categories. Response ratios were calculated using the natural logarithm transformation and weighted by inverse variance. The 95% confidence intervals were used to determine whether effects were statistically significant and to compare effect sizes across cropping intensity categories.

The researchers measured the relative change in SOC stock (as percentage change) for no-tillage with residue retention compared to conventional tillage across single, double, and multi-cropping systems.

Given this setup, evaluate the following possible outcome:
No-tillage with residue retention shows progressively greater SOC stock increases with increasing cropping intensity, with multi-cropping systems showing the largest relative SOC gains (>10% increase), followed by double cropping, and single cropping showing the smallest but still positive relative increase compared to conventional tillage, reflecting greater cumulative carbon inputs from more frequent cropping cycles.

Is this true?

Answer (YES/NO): NO